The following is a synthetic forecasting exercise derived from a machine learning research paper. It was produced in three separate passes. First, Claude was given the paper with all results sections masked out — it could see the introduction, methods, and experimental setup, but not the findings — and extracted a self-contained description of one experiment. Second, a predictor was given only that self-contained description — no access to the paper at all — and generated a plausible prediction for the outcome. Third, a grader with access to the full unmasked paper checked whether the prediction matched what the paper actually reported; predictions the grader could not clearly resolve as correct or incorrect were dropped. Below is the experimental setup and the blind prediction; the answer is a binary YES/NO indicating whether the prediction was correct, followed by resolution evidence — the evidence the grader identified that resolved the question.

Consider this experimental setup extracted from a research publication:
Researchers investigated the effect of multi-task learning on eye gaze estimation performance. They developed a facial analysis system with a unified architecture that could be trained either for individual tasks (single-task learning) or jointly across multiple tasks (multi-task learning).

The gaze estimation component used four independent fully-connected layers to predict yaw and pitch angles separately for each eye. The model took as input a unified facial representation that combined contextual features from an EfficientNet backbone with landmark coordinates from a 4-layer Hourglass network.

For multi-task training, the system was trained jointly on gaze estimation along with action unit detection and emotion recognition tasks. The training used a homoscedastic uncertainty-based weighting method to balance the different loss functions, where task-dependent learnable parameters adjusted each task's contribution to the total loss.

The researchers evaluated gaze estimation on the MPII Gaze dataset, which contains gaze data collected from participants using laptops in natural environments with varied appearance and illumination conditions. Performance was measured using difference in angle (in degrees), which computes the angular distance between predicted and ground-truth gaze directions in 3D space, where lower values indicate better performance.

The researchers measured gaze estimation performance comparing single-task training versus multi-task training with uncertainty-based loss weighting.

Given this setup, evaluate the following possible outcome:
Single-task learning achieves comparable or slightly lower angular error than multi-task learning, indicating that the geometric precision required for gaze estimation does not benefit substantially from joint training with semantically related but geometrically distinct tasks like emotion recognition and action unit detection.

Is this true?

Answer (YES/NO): NO